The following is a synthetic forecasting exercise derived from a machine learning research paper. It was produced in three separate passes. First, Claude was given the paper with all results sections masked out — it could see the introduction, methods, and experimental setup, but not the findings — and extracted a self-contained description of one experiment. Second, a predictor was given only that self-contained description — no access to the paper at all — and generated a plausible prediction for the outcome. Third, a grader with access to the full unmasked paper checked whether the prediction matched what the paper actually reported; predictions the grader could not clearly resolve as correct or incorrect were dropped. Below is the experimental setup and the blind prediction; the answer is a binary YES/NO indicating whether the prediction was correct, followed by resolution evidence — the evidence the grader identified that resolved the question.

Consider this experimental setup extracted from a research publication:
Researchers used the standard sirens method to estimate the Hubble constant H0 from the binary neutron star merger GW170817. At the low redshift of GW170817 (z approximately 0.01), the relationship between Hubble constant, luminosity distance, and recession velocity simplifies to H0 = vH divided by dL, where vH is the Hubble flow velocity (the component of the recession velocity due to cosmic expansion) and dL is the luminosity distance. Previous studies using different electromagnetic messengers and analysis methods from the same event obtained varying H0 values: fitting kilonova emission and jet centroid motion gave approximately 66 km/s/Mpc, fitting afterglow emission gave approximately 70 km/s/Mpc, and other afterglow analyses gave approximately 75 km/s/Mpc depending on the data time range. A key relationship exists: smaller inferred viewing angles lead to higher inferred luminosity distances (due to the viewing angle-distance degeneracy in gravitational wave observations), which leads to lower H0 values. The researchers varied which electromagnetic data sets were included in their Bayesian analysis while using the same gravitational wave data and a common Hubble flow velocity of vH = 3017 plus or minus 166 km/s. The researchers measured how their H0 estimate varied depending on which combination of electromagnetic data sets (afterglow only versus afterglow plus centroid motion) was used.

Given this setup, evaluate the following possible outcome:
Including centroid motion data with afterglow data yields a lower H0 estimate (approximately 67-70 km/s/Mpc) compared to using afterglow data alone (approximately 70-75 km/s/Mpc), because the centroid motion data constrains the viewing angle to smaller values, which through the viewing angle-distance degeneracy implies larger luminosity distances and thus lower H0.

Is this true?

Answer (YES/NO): NO